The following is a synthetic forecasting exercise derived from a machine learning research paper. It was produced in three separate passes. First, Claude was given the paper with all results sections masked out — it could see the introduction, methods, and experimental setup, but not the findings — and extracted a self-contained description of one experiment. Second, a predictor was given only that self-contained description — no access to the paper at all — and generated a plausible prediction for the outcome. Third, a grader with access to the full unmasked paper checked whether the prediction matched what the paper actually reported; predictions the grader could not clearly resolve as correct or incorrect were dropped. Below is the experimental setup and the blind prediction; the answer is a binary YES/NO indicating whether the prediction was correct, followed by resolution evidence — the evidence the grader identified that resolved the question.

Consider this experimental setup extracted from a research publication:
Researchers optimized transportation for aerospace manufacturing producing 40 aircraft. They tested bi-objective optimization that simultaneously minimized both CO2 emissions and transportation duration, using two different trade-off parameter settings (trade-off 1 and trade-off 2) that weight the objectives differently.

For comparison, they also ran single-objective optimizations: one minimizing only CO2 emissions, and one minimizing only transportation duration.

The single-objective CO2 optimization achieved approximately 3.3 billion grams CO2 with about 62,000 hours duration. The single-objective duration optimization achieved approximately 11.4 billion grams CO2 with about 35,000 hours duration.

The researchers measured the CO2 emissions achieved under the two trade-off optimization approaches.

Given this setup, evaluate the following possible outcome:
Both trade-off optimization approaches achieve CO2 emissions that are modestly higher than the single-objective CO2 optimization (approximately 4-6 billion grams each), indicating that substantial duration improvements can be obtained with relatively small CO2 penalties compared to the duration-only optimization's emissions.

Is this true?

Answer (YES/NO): NO